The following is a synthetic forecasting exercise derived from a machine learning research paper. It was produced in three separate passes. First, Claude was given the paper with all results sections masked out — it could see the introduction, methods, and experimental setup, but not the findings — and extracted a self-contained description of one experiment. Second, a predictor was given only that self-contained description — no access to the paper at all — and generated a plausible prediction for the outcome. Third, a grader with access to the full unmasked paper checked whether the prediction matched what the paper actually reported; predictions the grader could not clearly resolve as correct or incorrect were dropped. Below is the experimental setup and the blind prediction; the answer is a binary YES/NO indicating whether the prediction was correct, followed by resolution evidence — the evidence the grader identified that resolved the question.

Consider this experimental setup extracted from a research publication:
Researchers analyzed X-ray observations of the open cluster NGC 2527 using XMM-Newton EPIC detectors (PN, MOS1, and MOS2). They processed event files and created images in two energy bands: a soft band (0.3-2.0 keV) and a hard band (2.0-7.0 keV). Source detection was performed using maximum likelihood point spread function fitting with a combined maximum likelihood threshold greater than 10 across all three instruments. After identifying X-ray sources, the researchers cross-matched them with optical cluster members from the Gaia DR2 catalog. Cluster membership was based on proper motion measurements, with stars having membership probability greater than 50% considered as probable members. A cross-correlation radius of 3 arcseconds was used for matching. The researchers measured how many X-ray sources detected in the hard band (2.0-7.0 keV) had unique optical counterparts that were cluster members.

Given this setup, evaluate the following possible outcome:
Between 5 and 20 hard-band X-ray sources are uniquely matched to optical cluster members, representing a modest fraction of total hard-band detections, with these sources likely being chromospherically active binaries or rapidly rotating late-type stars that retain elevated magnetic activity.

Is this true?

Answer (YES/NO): NO